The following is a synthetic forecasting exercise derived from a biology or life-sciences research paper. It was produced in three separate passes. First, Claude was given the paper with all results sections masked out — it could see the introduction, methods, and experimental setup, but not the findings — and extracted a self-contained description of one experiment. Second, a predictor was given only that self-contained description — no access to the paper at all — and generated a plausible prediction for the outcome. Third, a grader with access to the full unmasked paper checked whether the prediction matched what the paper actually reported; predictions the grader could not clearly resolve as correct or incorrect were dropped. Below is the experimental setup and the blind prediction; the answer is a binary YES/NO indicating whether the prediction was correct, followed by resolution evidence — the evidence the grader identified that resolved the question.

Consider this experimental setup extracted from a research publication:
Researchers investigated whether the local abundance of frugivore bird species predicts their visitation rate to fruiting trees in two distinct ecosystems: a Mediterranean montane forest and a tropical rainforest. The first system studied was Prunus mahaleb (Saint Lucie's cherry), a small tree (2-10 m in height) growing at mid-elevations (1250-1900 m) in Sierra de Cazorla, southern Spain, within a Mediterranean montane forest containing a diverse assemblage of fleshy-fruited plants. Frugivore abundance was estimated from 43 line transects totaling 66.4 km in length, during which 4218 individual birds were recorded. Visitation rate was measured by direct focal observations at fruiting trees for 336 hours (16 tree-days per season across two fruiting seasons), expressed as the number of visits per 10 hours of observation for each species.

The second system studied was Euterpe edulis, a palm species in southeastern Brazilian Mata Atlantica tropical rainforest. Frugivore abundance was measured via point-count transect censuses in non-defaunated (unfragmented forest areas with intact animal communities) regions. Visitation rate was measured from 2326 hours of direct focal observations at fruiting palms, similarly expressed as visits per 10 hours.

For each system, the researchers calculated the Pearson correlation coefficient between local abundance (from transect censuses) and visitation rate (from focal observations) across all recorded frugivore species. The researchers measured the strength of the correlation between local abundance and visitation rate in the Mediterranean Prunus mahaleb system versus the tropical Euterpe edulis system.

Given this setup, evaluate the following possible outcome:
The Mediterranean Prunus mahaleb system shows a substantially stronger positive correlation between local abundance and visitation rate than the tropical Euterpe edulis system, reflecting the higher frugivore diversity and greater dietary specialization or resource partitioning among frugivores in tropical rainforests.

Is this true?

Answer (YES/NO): YES